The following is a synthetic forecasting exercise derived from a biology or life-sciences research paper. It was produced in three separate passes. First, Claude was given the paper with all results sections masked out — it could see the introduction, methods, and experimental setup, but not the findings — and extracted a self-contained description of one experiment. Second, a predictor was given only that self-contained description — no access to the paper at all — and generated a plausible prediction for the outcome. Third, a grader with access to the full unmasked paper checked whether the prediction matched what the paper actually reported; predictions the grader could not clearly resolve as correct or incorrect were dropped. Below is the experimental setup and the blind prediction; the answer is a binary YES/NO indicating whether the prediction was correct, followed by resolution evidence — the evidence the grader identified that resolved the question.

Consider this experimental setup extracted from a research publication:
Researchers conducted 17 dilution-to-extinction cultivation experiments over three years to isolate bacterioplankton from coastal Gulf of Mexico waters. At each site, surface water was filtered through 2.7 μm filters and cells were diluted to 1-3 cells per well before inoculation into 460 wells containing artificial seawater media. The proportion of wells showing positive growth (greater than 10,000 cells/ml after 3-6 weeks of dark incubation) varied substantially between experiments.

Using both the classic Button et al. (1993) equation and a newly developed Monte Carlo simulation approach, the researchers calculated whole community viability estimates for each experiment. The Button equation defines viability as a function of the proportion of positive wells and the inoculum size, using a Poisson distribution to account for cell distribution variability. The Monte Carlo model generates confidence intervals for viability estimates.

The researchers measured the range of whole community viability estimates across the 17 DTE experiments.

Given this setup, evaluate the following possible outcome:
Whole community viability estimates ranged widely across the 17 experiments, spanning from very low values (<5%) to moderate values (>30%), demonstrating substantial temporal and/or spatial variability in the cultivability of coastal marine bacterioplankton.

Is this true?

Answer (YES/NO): YES